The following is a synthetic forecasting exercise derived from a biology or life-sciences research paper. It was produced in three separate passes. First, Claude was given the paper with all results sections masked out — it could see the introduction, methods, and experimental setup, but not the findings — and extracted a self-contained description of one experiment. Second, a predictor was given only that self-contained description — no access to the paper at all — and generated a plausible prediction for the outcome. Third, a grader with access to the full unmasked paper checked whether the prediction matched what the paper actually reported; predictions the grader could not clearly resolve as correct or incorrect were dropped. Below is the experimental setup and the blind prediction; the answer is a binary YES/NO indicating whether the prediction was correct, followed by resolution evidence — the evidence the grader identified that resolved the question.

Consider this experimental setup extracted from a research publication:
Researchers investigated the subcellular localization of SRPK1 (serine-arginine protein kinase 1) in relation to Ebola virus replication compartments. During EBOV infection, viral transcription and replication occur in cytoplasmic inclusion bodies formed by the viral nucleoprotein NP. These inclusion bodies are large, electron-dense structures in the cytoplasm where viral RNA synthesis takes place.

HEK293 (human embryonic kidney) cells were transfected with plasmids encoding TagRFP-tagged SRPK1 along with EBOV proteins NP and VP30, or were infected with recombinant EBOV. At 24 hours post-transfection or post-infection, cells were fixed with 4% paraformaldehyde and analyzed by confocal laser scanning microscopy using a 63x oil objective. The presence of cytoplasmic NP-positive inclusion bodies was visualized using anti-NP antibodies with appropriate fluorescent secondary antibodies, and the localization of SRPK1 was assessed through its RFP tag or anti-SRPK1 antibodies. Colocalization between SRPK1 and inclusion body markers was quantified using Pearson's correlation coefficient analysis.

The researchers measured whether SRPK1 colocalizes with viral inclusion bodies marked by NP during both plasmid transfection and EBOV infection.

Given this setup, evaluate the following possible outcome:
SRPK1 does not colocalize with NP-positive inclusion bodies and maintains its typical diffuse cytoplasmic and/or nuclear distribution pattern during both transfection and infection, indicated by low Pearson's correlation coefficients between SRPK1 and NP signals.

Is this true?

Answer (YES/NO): NO